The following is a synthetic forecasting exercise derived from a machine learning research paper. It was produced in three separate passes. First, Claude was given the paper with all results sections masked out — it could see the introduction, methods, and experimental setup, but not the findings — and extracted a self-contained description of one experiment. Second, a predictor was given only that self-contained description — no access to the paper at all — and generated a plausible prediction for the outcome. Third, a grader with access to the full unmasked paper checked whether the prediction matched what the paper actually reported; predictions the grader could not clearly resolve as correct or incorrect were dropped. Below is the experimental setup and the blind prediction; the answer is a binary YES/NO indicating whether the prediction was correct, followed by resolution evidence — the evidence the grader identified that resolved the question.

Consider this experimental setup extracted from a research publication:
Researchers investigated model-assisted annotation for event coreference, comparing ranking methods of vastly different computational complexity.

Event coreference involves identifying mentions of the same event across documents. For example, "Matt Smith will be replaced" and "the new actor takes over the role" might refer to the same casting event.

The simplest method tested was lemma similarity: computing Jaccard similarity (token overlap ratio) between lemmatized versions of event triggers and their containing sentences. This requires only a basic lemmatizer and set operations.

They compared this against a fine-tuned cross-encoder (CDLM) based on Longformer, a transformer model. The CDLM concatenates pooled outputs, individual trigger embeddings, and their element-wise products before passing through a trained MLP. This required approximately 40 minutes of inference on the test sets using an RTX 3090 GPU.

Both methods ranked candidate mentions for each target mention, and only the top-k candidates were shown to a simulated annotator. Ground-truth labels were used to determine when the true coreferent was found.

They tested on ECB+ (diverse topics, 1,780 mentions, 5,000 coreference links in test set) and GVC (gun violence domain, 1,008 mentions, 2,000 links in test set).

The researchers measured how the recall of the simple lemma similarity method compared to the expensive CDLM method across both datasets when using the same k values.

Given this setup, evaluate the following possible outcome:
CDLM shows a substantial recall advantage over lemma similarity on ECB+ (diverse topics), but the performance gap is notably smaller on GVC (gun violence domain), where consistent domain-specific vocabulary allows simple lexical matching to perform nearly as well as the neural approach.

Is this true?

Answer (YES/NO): NO